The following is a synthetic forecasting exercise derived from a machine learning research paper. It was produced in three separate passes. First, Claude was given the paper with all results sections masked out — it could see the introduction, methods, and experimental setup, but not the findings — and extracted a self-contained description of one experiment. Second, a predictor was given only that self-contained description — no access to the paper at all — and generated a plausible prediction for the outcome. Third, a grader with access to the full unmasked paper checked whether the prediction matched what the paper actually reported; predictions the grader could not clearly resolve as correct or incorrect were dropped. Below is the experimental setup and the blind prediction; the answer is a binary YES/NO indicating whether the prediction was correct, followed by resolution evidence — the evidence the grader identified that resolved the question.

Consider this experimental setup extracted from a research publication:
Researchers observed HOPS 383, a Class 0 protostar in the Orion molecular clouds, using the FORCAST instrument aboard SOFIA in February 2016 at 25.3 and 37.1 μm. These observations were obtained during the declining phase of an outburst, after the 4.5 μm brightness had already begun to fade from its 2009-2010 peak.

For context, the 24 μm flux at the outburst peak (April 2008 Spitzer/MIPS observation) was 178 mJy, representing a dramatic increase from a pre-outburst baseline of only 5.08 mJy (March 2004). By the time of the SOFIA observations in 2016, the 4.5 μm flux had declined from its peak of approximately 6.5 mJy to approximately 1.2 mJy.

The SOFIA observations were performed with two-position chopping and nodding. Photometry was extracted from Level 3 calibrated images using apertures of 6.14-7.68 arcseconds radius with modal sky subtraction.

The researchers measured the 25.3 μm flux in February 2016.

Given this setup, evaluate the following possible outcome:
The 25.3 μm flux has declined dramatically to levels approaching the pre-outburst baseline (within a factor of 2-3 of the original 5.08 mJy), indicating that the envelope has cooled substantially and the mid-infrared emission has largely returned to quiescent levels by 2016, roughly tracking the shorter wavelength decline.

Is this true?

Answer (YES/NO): NO